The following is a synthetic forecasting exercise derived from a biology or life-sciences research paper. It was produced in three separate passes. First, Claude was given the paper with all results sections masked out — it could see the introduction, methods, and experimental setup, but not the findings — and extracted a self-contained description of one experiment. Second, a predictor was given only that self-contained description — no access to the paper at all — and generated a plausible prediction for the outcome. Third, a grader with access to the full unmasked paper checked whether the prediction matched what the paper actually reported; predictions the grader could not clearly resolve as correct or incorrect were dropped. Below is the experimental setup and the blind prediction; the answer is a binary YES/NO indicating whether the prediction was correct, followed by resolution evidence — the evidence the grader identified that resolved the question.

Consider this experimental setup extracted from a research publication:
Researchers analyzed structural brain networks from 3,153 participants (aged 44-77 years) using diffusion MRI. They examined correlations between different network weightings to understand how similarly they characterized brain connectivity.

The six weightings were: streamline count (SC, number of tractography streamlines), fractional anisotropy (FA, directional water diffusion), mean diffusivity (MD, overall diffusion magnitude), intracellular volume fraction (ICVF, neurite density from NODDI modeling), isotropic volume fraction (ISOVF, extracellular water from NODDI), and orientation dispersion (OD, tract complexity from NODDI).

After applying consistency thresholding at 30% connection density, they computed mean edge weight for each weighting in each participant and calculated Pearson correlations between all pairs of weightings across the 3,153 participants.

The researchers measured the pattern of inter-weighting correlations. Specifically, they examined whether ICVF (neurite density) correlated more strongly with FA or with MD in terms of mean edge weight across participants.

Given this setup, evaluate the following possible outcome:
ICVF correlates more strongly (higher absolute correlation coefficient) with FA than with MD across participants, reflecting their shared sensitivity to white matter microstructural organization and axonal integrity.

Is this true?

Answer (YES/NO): YES